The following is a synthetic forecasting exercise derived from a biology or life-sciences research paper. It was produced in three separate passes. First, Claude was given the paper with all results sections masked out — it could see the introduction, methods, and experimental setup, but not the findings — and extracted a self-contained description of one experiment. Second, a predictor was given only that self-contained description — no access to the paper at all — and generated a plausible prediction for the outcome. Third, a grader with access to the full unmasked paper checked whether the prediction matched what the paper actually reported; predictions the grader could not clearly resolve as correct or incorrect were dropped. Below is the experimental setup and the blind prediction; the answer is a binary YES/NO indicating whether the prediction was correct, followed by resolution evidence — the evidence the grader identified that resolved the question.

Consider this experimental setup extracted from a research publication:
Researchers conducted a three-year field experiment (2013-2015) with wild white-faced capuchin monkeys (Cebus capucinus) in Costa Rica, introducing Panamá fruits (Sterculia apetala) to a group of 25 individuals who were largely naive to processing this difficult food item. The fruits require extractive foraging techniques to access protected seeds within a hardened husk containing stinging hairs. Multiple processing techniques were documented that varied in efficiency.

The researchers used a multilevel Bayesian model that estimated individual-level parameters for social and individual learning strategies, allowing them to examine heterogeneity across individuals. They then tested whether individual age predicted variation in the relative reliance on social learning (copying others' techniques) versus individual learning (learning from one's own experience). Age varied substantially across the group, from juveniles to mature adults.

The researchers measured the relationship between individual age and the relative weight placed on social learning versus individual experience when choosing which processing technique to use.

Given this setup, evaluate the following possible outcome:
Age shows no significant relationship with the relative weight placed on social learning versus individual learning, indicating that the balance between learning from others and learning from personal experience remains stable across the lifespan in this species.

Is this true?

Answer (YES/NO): NO